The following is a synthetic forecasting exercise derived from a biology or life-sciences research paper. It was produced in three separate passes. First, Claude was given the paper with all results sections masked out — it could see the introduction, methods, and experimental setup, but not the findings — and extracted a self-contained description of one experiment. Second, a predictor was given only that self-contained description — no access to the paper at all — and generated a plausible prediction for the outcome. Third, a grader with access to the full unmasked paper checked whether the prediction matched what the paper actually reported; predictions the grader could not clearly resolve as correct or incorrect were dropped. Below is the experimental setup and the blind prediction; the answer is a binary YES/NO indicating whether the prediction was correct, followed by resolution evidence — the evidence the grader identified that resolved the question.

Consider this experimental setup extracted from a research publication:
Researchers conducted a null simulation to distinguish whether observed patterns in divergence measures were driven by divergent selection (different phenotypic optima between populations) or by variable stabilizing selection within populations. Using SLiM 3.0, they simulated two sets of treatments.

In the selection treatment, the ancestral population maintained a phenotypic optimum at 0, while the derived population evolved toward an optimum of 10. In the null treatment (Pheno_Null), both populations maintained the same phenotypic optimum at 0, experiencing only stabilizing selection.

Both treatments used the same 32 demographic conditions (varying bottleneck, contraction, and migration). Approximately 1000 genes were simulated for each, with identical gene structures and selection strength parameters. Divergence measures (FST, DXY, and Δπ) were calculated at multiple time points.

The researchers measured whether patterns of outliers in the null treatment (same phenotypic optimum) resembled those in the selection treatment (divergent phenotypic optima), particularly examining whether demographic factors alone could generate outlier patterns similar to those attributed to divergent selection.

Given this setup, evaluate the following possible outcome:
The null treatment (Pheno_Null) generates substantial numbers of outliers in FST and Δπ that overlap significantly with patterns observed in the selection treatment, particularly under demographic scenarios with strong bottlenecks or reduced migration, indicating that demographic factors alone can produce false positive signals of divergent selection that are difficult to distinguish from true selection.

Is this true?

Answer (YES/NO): NO